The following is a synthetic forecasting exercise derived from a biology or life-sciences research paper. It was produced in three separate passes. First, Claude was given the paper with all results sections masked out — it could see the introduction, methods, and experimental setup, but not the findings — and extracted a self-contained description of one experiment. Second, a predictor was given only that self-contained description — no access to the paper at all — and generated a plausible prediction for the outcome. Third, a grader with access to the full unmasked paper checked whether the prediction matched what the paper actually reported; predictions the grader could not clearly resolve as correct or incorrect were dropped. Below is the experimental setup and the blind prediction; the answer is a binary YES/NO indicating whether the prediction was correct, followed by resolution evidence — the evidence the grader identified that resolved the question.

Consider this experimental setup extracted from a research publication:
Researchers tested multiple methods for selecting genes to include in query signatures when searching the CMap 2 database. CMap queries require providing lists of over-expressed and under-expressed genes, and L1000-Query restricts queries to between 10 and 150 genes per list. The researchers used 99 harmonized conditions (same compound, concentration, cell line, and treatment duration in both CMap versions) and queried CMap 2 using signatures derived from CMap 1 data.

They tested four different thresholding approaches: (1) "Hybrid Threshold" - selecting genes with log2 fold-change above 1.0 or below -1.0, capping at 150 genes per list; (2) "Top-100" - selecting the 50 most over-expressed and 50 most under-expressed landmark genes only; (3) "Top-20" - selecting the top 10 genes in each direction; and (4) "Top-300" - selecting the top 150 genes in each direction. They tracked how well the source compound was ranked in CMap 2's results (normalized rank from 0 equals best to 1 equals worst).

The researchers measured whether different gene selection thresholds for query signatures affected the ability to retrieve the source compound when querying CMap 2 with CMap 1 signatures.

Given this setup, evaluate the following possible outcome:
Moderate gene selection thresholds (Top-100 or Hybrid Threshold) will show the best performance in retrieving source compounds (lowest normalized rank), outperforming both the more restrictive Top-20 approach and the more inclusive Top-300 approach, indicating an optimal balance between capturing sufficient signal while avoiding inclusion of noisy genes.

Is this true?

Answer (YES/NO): NO